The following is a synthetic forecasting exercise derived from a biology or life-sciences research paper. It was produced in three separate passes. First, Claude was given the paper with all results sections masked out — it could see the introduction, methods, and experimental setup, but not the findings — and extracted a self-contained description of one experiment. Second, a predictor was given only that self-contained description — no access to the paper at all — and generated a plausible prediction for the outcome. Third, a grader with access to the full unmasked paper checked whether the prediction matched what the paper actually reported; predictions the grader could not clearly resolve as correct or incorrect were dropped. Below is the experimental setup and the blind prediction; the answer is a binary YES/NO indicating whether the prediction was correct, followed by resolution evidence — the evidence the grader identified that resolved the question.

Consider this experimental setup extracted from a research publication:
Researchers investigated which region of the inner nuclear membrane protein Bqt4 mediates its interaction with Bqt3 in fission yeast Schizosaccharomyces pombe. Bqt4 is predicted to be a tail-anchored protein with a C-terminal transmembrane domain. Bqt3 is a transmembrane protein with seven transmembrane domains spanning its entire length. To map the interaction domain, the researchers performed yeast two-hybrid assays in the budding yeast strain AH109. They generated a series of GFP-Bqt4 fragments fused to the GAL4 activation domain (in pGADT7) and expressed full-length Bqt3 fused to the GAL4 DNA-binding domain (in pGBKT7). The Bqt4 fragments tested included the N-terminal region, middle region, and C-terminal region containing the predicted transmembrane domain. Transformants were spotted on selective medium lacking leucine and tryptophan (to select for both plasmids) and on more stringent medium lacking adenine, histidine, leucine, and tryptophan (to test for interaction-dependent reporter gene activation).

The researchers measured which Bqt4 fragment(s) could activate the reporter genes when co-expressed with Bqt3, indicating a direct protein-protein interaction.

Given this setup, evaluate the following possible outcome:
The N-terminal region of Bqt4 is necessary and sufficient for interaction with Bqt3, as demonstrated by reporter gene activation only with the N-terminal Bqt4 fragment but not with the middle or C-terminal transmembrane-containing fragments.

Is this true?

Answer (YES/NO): NO